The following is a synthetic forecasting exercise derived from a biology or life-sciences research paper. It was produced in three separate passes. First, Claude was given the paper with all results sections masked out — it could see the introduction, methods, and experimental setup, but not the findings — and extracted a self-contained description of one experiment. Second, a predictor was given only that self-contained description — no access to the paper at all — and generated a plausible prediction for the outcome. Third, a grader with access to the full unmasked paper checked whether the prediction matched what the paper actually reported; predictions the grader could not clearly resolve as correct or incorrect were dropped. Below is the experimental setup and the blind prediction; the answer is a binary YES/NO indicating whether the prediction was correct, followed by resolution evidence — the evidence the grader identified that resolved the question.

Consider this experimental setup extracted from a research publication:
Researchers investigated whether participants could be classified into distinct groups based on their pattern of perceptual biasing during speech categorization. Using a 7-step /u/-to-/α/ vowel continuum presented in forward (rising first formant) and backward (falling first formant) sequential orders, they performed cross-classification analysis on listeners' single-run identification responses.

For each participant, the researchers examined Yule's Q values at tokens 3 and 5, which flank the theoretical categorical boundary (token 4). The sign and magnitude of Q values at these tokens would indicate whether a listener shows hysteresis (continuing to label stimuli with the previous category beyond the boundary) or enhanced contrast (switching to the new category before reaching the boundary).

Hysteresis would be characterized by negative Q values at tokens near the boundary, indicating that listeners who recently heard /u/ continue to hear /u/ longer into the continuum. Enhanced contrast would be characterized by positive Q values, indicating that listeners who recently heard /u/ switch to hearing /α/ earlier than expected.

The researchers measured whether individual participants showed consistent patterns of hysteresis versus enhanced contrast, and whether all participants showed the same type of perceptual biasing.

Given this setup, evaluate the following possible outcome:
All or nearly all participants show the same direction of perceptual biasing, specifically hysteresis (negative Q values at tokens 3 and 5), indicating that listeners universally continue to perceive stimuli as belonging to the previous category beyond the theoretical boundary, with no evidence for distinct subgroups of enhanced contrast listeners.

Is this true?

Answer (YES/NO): NO